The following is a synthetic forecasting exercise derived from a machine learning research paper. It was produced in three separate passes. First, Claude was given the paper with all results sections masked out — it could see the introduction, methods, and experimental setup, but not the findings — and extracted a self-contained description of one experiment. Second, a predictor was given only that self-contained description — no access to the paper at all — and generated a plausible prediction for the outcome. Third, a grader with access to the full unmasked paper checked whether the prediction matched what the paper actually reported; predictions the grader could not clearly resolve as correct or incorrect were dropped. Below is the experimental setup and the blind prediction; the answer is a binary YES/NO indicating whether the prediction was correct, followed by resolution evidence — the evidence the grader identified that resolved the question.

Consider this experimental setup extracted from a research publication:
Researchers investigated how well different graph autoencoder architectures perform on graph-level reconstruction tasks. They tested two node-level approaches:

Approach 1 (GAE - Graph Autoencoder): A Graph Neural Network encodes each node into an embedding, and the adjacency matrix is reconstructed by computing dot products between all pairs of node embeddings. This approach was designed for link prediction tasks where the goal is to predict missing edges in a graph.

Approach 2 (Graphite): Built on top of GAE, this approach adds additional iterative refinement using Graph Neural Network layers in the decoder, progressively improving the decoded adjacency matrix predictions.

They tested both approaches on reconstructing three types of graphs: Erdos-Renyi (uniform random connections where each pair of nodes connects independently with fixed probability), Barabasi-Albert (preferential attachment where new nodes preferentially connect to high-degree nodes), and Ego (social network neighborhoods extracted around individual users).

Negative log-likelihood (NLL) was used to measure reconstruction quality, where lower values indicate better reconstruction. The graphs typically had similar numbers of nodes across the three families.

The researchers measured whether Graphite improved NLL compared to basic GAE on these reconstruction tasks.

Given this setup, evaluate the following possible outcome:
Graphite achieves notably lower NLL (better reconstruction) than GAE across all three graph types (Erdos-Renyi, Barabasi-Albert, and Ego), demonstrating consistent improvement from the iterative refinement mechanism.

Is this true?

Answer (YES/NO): YES